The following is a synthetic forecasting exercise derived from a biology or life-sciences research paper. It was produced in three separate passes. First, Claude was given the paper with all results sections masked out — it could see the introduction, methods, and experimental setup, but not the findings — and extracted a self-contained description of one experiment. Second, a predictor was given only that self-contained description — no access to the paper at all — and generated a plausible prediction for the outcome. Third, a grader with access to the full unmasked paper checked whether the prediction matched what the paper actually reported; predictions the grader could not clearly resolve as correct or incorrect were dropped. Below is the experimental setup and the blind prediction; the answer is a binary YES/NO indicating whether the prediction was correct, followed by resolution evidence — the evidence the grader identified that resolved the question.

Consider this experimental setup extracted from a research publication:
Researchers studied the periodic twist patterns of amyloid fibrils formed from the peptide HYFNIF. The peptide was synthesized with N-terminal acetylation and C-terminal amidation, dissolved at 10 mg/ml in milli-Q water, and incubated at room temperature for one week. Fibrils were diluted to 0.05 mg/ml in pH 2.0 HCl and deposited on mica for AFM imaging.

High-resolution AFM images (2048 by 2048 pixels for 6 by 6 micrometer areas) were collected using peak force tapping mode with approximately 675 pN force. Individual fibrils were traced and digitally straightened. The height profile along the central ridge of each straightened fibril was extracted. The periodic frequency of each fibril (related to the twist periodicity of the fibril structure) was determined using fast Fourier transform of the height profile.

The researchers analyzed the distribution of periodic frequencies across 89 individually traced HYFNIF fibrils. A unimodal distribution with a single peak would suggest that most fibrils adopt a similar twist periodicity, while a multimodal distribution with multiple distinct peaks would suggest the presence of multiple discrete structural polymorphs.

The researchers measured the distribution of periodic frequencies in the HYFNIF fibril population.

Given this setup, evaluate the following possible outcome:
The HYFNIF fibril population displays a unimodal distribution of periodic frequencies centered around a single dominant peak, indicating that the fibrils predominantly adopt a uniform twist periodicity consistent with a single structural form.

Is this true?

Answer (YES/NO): YES